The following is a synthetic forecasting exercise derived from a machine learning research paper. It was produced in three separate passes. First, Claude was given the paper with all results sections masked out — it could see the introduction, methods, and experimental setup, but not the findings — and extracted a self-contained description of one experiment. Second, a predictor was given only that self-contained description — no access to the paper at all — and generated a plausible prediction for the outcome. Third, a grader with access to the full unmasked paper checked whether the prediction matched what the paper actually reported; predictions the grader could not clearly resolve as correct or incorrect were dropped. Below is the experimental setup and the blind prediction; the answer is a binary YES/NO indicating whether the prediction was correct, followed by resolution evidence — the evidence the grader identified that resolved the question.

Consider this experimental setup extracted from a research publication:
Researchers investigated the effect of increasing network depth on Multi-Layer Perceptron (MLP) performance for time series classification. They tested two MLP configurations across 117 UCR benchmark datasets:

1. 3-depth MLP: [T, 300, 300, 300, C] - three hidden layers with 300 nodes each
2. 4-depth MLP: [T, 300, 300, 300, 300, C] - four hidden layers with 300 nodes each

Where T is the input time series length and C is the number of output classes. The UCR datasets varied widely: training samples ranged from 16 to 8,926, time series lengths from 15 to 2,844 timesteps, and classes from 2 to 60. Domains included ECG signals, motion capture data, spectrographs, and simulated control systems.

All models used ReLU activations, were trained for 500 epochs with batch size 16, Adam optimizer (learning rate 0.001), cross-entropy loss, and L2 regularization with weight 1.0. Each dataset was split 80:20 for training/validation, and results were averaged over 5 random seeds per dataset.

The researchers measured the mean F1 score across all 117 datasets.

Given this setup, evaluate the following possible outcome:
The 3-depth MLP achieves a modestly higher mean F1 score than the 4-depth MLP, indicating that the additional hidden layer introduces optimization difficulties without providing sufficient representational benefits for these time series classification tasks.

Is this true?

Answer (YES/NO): YES